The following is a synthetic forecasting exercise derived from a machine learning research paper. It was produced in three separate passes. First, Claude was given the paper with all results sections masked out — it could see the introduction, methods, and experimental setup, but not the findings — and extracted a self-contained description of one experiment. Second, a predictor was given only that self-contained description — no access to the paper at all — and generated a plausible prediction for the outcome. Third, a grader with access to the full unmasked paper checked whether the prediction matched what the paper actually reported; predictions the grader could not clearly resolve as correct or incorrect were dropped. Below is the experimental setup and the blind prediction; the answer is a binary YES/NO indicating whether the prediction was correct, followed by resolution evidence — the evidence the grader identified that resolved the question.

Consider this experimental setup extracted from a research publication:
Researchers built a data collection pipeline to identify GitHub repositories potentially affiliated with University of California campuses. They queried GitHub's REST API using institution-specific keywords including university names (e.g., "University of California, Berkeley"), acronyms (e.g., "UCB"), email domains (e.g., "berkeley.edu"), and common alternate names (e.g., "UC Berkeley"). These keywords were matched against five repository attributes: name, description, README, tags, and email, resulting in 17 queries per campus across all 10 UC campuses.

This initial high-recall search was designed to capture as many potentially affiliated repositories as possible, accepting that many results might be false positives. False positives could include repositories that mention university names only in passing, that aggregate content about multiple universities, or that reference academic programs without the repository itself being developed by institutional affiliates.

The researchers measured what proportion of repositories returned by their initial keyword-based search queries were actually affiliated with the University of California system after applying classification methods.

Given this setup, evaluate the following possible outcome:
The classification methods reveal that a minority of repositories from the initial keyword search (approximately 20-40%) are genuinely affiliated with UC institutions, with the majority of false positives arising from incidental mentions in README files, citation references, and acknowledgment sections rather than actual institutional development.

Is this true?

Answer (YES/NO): NO